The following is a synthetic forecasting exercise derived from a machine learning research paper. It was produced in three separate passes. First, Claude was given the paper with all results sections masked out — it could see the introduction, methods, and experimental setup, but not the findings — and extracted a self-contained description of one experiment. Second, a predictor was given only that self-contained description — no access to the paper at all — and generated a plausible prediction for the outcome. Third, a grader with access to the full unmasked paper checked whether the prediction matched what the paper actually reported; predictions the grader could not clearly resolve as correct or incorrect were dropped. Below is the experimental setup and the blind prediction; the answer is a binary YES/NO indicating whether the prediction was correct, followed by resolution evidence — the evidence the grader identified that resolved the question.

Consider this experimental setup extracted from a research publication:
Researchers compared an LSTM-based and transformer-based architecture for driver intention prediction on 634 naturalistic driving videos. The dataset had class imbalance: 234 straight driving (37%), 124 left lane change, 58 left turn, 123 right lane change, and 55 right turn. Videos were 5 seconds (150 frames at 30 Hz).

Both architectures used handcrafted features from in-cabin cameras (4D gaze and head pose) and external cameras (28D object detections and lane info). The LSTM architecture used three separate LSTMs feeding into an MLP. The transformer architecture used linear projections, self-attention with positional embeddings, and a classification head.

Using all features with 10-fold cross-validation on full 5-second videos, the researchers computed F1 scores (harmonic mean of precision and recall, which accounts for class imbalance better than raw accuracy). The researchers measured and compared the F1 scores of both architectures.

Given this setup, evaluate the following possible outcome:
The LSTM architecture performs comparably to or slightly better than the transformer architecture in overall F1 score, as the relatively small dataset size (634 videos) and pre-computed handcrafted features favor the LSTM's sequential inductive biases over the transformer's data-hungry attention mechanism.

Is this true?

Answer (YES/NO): YES